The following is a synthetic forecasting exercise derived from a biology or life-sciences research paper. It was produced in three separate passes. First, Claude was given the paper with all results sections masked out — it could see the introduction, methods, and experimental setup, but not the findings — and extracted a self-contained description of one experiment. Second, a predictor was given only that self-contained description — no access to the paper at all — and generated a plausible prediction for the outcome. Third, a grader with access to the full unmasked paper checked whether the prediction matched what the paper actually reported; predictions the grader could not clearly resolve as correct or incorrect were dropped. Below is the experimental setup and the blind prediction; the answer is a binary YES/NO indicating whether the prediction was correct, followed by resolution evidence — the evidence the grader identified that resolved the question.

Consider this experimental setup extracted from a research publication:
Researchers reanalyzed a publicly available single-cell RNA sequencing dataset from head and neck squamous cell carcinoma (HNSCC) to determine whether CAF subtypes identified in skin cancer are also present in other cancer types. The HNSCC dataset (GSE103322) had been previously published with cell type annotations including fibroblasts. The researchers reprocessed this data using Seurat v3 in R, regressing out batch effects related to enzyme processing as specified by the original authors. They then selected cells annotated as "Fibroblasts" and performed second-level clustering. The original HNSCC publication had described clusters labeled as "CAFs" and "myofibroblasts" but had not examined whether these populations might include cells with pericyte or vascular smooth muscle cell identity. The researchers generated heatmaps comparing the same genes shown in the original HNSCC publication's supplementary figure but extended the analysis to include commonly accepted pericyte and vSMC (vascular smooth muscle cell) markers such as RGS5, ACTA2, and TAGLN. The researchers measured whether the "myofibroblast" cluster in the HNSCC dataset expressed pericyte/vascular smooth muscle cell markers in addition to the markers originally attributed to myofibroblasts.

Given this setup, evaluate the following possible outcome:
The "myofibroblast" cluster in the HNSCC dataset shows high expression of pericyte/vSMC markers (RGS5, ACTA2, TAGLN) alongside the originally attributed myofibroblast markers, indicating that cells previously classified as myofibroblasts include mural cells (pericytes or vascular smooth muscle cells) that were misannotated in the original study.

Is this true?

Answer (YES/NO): YES